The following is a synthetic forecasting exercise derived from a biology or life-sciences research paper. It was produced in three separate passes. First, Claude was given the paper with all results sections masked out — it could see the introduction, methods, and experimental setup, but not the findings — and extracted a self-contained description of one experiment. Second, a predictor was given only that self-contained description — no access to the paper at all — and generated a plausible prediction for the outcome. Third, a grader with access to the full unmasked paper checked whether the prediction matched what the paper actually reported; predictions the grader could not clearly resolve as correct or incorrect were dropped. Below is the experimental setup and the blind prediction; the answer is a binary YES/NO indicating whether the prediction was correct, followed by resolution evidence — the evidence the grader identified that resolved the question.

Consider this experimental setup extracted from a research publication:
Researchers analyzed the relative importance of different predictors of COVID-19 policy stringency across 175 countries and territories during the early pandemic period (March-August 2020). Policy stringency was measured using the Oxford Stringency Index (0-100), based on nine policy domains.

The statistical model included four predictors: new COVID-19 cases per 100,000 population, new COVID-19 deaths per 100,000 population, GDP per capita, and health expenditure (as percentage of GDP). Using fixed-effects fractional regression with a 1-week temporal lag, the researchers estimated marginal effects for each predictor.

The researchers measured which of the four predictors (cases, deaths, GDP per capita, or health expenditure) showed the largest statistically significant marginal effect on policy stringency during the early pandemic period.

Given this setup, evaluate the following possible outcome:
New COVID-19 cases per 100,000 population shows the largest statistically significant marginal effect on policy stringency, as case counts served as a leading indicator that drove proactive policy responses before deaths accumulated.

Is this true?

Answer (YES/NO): NO